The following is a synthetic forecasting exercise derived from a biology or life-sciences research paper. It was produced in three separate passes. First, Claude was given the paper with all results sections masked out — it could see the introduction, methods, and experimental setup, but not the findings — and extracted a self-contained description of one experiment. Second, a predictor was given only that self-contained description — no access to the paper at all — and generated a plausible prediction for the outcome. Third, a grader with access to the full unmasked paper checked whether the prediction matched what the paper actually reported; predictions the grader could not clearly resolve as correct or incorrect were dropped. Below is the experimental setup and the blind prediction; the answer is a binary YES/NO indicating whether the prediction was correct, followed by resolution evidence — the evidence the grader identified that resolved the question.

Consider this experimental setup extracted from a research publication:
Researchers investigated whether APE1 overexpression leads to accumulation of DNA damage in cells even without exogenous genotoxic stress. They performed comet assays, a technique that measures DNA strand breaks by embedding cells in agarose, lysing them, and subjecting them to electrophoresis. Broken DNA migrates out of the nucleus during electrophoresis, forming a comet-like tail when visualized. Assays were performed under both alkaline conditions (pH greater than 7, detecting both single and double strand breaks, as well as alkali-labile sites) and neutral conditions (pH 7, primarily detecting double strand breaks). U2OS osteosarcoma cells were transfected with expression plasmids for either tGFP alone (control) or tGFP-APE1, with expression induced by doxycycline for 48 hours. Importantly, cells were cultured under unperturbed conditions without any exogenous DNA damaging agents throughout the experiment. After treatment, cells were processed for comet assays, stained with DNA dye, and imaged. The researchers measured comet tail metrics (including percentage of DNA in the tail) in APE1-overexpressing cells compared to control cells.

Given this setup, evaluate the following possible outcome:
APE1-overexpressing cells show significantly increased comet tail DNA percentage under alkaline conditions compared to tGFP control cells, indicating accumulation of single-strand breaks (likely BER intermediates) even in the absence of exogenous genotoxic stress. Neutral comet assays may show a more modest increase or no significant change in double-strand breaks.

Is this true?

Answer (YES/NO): NO